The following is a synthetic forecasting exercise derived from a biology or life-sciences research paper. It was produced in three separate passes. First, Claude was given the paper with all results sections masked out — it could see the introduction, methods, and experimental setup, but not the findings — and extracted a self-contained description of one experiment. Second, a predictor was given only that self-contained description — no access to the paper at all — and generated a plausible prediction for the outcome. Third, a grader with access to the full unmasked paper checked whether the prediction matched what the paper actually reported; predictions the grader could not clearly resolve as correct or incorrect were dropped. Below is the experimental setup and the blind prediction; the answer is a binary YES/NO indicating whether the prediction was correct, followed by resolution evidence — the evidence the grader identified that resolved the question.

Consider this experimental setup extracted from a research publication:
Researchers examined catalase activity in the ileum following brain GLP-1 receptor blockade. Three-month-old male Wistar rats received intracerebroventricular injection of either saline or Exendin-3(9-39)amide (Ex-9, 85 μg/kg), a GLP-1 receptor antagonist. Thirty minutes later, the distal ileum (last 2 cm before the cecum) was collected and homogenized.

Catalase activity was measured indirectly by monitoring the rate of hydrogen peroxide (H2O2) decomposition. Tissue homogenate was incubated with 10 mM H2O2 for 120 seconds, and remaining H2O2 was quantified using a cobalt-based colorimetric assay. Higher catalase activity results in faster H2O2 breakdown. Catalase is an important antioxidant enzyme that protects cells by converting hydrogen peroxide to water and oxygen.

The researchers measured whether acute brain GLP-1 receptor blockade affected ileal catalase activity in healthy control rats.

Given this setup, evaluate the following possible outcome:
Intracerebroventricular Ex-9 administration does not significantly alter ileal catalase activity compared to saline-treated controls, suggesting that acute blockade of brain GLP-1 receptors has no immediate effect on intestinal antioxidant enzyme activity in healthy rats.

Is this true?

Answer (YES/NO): YES